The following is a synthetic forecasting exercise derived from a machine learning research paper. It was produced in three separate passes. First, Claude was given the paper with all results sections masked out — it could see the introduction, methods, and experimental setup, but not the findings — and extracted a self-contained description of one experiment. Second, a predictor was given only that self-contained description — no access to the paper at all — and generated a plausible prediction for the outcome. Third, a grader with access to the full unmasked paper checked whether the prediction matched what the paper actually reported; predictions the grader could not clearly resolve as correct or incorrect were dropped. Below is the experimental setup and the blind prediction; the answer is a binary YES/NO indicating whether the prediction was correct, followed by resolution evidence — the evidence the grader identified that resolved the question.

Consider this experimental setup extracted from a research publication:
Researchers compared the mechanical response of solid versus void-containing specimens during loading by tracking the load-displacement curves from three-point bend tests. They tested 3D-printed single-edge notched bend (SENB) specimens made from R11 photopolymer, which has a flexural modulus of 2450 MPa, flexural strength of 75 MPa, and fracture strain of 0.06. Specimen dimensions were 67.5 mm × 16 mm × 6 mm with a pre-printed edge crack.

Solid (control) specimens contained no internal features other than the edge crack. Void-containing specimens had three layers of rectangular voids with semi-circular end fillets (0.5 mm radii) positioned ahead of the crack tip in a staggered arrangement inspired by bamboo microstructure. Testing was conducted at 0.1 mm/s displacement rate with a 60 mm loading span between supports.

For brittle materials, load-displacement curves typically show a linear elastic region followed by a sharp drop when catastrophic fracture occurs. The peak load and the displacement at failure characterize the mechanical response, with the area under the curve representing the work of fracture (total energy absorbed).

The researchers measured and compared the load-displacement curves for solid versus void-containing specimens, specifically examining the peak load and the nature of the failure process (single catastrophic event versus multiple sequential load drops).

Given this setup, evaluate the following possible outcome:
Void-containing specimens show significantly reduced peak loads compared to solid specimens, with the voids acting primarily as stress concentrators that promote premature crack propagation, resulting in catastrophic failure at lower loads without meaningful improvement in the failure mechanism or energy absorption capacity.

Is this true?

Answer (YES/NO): NO